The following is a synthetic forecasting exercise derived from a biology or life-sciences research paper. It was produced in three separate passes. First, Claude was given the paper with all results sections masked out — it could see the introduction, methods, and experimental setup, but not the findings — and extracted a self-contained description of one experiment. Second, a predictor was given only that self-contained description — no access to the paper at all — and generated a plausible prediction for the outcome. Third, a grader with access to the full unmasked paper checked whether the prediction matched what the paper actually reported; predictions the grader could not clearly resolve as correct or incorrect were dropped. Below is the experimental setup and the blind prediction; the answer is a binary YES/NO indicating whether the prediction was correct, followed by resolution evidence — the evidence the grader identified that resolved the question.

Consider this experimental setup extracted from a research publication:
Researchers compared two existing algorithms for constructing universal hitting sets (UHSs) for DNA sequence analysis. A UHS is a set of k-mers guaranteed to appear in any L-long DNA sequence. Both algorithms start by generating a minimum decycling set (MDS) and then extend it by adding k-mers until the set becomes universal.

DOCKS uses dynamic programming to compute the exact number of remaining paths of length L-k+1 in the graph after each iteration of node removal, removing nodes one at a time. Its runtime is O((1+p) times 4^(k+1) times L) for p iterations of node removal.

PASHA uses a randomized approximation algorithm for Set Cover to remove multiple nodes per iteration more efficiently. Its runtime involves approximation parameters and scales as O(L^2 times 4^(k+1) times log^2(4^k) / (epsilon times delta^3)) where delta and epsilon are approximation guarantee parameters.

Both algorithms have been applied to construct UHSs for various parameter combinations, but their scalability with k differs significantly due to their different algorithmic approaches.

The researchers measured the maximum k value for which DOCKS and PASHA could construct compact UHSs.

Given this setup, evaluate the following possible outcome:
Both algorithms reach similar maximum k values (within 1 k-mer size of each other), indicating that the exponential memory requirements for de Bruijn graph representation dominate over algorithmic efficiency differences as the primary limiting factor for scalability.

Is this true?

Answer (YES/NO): NO